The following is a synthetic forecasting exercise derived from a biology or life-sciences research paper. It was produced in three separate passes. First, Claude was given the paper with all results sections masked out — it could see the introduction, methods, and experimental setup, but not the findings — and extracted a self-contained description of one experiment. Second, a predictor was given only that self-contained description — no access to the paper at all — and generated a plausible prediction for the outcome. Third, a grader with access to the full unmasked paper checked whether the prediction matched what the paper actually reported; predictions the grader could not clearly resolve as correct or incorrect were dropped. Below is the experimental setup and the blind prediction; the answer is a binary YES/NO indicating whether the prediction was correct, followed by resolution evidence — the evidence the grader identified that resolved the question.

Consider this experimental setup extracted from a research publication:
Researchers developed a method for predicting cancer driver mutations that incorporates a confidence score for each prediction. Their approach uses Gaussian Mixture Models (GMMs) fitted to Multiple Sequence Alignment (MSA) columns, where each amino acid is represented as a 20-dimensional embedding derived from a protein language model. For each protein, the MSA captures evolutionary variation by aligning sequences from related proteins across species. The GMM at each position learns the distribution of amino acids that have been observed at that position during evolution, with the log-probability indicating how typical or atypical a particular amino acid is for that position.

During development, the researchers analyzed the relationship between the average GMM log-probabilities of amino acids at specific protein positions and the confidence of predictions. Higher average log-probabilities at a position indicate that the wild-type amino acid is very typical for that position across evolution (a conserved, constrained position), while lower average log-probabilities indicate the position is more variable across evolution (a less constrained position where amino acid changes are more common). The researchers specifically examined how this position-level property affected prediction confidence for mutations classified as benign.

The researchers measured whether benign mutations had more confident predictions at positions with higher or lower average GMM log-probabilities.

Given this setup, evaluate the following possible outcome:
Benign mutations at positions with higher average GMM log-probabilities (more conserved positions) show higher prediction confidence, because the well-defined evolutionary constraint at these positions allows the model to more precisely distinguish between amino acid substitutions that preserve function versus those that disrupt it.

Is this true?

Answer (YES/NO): NO